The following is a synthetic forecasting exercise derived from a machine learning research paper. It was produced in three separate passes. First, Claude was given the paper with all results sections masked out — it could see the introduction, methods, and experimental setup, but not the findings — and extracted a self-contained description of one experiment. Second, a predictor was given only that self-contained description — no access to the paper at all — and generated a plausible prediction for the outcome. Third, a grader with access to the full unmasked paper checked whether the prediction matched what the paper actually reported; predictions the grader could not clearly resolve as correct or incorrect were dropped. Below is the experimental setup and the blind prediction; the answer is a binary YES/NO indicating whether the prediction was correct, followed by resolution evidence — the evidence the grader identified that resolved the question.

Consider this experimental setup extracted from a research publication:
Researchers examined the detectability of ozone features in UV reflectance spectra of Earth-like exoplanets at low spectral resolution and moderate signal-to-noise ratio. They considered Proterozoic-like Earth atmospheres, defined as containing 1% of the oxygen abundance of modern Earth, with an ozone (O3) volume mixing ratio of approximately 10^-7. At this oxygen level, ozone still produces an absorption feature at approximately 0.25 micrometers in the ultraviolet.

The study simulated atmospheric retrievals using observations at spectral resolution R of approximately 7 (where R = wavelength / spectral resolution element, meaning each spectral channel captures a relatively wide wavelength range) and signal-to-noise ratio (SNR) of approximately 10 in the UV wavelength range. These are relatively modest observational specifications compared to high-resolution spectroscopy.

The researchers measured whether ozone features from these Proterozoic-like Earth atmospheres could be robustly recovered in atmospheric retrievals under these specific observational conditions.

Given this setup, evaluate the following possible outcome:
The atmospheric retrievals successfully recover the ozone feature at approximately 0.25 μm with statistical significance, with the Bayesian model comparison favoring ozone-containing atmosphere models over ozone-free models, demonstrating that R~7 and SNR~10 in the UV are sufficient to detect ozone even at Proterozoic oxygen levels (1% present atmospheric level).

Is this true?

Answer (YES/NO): YES